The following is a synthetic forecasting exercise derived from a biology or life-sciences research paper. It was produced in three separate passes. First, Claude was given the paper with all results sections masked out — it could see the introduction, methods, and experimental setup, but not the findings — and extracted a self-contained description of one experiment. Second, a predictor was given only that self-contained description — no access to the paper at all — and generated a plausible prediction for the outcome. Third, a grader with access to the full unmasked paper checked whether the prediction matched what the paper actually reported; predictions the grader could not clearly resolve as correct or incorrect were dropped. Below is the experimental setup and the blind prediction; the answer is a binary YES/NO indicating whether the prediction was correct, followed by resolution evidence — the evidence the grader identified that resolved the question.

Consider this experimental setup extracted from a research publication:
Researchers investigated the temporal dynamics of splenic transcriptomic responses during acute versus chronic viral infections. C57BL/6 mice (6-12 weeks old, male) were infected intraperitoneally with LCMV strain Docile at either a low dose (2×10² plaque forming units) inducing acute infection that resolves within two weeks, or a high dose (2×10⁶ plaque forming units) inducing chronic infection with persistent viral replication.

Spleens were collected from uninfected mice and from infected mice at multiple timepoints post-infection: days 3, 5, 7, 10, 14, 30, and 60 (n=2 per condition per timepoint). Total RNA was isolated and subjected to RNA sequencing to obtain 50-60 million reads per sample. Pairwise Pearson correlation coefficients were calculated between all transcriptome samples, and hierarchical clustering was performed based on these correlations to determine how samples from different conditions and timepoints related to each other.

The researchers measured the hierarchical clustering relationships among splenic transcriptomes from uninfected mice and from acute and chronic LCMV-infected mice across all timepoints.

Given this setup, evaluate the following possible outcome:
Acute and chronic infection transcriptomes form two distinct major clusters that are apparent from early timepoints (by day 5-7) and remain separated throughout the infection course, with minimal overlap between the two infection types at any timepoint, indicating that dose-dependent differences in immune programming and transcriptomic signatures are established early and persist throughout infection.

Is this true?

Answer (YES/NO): NO